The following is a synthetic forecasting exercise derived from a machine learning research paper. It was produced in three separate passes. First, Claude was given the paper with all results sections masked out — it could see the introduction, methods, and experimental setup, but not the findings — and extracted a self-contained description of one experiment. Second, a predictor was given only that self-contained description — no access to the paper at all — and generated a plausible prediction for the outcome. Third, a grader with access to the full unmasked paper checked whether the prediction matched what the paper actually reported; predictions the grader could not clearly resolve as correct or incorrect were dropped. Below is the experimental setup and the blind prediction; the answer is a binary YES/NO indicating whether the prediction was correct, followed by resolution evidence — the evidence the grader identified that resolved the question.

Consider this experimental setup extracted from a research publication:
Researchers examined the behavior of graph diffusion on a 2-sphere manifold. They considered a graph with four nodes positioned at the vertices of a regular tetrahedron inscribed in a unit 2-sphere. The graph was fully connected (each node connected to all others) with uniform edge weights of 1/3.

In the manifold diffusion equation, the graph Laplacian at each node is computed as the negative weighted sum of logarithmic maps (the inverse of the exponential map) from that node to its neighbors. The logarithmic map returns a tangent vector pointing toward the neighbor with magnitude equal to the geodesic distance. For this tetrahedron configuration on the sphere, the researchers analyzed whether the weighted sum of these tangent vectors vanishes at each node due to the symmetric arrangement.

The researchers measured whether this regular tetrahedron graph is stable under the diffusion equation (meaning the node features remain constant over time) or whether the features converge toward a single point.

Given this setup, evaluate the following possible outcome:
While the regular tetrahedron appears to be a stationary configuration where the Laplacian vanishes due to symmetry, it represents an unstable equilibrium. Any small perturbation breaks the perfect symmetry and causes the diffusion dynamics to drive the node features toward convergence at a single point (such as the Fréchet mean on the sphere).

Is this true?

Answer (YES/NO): NO